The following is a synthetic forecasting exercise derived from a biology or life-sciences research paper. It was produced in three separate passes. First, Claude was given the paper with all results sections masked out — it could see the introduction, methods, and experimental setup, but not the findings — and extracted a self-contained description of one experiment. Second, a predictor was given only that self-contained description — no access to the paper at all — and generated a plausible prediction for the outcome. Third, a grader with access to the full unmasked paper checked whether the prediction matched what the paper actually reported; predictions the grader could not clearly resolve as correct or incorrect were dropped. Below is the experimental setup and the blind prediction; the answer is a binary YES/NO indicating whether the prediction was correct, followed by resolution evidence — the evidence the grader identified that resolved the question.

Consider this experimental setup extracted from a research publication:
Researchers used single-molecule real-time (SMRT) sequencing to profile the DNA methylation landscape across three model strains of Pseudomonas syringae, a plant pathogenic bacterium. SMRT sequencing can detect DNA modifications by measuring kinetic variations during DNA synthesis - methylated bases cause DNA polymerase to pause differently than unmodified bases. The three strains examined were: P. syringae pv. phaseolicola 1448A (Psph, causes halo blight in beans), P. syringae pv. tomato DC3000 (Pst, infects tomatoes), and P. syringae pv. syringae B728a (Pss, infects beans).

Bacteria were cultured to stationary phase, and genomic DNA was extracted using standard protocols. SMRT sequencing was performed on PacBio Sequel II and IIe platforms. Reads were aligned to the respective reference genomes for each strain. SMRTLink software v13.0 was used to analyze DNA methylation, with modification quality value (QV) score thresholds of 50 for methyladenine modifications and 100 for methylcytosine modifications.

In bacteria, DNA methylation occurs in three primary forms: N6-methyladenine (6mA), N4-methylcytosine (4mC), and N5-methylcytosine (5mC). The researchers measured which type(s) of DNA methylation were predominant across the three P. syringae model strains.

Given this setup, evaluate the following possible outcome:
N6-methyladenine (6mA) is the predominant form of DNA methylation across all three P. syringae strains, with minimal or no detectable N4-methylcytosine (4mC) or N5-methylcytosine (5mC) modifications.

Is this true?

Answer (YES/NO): NO